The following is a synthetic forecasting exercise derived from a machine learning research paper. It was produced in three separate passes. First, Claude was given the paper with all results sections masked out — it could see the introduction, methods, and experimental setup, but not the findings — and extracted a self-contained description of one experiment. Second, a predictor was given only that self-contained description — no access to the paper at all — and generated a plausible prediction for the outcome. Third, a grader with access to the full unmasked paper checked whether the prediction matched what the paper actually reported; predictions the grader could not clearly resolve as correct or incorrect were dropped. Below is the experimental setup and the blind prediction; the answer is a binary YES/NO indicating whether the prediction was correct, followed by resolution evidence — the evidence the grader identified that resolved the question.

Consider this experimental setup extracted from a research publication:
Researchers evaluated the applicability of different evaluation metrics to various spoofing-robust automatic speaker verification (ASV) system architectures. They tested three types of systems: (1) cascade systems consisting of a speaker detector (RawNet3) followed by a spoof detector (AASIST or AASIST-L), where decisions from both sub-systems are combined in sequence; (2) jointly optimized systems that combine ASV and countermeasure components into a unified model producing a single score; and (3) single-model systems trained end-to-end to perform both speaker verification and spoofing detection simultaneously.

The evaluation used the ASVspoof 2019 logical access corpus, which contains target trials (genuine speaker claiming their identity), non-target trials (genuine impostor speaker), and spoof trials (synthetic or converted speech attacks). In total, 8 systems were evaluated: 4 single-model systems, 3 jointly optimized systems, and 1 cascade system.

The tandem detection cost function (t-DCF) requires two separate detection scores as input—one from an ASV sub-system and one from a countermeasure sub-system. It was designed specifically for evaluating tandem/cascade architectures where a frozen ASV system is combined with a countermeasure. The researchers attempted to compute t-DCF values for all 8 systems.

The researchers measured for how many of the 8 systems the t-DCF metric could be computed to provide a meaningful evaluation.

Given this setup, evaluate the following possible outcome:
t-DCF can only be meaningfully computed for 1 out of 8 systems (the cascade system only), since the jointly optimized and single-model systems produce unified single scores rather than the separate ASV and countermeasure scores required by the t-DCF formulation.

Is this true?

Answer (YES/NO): YES